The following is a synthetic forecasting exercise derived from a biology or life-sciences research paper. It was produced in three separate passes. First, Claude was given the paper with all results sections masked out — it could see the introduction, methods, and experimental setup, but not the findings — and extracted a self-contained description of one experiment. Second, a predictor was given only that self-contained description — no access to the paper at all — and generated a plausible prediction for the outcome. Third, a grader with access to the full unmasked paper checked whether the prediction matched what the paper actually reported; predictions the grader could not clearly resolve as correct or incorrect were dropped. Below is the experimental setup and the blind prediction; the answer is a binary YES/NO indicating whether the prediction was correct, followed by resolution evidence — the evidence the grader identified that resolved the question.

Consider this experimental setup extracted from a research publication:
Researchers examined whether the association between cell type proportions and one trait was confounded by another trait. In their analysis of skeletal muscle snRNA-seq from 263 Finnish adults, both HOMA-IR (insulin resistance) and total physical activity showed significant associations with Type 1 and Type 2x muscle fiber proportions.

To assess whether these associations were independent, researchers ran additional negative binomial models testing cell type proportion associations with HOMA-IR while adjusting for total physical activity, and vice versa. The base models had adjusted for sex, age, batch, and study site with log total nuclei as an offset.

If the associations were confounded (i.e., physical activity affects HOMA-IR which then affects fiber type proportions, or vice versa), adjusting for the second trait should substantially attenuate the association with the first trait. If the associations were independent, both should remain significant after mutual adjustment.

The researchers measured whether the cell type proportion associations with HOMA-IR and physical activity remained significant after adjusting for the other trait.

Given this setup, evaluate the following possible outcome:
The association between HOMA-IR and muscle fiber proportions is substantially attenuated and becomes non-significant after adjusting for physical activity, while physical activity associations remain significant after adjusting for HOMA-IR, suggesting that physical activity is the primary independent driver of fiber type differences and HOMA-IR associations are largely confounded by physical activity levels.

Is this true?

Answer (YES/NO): NO